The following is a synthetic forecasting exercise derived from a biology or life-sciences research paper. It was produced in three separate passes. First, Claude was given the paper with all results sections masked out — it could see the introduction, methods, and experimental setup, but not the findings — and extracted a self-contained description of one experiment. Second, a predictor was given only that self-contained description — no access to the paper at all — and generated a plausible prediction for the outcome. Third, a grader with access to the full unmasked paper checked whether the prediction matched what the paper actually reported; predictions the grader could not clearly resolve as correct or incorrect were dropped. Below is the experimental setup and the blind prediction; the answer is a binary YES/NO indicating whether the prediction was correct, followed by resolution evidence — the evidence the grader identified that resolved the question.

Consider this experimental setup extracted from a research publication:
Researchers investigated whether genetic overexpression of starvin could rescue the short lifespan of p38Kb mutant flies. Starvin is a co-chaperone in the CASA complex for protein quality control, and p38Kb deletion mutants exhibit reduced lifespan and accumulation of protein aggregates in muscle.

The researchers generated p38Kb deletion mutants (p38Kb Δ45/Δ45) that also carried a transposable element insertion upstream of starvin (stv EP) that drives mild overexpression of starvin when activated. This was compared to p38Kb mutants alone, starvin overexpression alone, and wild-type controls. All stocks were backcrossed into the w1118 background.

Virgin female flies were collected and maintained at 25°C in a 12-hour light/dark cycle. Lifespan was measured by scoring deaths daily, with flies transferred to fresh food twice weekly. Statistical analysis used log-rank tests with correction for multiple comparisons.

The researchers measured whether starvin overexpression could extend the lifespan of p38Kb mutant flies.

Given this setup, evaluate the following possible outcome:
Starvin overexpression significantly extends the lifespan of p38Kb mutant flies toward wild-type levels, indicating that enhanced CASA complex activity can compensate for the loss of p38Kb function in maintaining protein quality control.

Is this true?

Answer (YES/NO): NO